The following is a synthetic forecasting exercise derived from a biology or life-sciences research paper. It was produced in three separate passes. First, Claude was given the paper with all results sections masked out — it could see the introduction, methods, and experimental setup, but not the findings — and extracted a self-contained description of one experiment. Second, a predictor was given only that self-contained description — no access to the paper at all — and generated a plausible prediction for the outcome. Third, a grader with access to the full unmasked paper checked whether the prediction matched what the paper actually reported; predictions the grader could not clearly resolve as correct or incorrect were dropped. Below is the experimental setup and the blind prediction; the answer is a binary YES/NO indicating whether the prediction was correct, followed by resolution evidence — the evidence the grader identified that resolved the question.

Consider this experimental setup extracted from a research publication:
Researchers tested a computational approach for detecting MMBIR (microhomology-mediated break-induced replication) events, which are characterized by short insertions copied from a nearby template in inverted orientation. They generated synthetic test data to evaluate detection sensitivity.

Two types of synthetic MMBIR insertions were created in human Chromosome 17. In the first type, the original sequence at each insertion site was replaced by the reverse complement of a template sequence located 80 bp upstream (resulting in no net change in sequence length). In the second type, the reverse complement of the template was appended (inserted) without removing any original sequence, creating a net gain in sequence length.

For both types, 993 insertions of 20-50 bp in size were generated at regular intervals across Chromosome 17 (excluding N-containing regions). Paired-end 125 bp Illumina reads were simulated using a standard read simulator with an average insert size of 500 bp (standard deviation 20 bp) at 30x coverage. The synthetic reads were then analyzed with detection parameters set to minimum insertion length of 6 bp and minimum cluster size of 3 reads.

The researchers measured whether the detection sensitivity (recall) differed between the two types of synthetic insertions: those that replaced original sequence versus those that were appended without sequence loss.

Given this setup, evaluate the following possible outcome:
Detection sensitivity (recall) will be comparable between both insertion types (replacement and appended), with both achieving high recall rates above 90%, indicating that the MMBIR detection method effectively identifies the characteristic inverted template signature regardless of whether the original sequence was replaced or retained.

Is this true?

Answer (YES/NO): NO